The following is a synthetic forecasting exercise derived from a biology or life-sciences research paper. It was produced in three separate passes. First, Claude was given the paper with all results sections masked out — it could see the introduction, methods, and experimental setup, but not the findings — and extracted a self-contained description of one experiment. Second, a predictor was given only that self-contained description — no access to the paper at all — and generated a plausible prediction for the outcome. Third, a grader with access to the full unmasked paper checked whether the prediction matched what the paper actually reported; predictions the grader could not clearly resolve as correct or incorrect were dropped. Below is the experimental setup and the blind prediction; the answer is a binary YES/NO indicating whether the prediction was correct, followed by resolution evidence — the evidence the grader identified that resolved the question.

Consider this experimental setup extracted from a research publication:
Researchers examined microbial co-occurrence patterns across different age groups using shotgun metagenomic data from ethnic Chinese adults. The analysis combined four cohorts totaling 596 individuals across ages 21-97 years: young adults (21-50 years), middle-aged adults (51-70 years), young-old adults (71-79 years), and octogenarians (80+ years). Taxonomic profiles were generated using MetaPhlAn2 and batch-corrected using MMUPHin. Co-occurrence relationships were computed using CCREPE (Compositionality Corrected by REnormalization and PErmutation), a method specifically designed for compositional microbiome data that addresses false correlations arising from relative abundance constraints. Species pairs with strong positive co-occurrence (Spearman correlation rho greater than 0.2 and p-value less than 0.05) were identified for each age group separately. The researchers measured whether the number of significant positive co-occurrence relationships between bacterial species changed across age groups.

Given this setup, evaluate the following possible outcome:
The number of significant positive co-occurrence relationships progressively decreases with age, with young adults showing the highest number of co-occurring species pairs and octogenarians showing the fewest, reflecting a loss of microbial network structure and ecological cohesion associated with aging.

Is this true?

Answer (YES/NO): YES